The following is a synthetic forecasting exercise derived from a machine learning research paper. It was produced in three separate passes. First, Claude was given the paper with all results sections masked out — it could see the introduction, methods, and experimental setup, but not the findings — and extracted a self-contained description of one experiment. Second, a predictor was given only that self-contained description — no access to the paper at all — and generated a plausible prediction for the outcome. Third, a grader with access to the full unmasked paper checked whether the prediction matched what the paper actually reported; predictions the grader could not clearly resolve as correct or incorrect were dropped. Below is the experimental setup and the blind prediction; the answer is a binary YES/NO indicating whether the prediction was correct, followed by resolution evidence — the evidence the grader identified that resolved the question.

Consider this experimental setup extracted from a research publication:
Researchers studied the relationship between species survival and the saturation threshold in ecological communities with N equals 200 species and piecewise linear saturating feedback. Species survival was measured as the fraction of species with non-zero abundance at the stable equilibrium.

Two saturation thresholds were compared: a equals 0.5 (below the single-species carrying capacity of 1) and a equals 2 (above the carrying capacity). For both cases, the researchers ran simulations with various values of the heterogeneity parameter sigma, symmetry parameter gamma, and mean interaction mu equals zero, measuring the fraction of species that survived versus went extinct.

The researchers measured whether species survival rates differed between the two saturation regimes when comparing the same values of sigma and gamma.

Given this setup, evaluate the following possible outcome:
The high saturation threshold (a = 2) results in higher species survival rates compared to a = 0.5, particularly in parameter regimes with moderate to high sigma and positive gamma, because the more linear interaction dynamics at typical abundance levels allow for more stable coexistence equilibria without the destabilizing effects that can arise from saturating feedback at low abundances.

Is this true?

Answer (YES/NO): NO